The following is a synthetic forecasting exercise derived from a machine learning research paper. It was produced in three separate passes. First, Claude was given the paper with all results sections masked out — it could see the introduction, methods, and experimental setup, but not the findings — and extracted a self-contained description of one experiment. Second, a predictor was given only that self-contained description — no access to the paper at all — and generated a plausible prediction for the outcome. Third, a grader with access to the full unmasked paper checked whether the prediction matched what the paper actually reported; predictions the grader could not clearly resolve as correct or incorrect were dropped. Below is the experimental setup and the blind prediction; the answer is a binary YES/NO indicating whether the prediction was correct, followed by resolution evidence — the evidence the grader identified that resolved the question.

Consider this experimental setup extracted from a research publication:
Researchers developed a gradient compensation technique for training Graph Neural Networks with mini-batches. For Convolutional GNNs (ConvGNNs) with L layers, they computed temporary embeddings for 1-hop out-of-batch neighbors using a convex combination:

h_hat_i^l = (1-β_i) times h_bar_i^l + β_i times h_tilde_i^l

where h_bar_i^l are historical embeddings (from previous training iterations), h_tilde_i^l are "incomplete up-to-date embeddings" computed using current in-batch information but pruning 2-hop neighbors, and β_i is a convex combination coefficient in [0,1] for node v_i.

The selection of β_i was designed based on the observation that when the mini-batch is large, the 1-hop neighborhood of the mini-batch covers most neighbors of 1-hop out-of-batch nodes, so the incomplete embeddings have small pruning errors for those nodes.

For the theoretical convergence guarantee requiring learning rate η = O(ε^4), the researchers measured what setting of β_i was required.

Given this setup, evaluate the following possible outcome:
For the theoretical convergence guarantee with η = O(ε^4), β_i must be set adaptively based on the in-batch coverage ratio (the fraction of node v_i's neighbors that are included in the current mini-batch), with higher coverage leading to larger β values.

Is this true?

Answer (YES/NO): NO